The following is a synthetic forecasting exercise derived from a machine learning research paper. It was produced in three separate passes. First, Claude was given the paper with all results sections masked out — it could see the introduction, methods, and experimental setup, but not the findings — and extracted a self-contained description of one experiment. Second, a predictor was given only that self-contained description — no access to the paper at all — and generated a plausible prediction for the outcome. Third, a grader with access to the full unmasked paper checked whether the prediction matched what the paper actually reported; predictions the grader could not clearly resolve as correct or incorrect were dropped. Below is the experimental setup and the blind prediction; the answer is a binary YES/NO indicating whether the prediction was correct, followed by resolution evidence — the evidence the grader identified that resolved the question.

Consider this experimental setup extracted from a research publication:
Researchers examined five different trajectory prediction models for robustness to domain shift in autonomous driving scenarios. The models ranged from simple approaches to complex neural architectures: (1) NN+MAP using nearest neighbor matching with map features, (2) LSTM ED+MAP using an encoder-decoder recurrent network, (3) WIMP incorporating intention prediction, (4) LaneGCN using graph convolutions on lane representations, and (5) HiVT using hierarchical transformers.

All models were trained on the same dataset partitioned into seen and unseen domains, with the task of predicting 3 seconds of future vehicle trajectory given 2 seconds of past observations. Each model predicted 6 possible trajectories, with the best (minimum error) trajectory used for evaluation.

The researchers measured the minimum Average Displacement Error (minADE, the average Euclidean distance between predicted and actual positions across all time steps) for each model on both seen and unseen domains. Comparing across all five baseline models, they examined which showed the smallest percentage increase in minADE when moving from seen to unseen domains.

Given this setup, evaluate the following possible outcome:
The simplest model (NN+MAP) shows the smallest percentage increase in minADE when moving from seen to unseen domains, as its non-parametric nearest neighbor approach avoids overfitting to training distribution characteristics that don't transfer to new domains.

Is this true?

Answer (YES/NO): NO